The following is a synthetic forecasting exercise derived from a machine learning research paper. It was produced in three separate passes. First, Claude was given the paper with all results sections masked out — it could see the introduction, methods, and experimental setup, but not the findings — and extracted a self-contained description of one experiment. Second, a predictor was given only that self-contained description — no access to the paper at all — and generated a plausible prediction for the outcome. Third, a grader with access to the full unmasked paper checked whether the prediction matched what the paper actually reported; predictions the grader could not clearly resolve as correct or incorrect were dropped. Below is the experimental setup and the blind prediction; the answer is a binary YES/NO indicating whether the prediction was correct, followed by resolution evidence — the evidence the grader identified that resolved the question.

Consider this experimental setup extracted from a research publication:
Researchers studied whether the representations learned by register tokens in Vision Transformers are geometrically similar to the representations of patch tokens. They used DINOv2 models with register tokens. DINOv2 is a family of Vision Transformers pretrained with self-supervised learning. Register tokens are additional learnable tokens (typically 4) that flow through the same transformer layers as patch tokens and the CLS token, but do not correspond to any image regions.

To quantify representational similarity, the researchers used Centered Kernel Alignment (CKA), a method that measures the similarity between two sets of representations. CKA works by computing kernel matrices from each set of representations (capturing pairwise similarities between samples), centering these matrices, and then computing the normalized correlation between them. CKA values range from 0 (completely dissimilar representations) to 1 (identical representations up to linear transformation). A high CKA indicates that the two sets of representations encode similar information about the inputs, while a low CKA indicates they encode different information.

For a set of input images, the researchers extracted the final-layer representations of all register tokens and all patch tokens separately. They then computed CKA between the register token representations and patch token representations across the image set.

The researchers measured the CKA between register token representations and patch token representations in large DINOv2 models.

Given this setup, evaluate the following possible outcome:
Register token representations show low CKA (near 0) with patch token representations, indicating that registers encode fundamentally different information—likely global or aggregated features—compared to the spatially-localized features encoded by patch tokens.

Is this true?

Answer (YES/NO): YES